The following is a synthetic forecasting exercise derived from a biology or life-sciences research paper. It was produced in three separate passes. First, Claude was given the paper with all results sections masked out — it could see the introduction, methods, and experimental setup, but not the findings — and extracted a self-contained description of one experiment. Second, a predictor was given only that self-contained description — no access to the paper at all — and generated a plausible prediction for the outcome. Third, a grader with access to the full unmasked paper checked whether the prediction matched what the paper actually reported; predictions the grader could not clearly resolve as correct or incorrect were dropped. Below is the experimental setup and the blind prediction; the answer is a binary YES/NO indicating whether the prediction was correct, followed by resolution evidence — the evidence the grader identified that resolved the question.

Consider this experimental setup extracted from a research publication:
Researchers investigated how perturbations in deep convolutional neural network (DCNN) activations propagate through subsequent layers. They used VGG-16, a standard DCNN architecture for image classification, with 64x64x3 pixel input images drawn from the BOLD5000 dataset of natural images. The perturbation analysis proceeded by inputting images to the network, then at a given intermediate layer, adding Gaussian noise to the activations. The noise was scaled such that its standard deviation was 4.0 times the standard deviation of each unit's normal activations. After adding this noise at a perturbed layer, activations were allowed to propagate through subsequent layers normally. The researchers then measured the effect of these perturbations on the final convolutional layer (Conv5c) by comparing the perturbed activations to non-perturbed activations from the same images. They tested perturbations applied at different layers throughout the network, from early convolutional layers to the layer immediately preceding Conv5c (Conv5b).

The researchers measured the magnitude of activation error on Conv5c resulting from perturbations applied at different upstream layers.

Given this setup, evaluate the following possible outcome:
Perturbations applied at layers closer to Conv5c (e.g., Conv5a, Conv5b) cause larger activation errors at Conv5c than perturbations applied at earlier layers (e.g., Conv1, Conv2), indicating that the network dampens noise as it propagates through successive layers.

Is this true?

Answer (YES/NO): YES